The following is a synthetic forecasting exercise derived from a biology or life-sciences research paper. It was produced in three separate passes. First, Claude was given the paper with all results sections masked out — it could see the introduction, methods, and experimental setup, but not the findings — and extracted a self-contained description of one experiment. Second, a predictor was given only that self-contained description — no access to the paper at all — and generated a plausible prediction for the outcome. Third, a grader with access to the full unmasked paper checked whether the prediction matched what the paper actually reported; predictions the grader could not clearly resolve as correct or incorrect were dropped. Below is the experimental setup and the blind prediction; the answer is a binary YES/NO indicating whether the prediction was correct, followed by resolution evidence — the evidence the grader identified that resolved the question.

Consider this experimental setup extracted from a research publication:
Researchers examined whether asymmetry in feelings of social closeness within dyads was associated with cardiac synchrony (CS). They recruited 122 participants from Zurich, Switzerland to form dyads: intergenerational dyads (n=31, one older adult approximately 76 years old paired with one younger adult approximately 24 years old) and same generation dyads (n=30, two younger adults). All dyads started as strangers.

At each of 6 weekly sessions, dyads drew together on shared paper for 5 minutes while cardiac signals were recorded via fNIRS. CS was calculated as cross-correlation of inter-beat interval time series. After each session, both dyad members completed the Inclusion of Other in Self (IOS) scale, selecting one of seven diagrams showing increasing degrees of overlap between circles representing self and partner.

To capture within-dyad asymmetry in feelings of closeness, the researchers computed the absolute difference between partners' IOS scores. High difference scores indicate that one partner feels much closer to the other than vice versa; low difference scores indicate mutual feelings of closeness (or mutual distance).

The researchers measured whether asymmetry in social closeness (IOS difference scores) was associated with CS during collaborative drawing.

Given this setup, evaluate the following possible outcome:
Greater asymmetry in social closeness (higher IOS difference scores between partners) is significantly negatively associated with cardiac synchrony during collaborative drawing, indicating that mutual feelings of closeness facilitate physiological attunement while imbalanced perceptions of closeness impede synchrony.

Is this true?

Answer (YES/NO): NO